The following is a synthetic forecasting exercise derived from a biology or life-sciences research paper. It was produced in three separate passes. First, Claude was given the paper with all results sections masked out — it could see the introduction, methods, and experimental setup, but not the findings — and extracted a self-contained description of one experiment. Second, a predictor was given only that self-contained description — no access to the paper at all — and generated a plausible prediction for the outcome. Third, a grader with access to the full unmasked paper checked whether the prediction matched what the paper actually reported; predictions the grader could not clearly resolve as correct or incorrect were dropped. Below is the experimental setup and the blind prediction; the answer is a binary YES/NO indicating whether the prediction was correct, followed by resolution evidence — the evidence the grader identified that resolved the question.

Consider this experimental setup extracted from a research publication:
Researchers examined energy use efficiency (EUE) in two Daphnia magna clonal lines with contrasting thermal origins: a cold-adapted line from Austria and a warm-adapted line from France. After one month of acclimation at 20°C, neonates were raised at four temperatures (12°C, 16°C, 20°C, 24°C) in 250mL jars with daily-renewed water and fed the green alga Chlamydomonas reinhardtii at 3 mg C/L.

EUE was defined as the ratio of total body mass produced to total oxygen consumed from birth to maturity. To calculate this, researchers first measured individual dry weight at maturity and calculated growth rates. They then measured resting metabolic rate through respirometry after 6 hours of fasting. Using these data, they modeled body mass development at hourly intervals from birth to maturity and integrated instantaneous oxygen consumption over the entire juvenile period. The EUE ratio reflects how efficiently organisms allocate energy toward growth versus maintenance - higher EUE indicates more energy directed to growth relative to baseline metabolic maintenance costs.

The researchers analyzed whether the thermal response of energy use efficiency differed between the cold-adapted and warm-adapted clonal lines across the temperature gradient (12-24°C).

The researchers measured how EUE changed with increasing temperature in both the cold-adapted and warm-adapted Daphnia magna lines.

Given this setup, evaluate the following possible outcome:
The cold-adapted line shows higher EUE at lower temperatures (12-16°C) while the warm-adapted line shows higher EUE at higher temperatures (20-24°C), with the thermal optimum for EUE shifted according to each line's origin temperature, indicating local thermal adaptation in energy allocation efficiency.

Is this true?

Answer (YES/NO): NO